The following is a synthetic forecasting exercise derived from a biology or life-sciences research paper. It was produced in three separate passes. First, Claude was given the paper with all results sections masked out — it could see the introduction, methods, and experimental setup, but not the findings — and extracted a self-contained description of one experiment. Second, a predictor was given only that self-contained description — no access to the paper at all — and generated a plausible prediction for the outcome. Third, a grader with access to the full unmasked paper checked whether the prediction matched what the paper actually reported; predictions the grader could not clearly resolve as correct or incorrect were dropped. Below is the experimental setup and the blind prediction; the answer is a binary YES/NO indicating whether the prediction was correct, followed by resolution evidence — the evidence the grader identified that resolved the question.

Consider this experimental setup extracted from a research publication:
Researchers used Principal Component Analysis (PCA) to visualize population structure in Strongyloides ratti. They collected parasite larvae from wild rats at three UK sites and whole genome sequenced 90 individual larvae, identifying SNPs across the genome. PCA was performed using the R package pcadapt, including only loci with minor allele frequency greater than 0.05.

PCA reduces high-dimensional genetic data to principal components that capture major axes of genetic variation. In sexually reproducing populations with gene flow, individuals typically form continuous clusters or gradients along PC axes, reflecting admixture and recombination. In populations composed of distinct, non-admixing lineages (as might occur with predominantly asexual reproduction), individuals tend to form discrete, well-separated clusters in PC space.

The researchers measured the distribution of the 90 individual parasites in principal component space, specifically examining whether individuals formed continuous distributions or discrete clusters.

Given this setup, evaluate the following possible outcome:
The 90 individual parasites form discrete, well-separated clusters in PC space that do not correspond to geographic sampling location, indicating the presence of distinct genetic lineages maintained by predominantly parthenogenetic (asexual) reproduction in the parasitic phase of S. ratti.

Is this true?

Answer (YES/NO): YES